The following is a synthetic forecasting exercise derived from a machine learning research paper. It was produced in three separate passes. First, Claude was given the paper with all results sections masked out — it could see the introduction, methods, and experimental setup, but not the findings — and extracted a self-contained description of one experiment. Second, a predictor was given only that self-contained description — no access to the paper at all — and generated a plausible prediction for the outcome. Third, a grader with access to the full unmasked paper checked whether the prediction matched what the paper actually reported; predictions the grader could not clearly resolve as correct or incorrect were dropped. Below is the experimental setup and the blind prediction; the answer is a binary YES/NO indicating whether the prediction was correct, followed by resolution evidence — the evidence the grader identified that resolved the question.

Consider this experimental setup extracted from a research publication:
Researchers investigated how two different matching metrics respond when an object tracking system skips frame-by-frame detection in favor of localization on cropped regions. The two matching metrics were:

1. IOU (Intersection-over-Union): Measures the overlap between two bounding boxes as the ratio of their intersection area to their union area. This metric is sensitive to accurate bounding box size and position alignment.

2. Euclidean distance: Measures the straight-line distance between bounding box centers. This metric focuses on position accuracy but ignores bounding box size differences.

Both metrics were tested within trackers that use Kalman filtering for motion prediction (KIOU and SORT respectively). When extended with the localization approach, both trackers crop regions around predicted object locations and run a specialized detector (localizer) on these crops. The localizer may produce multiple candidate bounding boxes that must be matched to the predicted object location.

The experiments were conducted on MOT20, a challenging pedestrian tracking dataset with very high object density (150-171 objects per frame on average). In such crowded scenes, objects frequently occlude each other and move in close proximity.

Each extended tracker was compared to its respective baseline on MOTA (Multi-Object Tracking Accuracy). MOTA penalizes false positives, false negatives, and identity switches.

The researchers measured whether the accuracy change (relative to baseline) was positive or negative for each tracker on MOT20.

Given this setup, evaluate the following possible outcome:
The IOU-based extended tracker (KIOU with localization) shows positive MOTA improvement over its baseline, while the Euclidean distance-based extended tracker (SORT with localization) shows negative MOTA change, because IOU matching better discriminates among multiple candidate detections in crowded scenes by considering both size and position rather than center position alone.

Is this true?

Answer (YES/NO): YES